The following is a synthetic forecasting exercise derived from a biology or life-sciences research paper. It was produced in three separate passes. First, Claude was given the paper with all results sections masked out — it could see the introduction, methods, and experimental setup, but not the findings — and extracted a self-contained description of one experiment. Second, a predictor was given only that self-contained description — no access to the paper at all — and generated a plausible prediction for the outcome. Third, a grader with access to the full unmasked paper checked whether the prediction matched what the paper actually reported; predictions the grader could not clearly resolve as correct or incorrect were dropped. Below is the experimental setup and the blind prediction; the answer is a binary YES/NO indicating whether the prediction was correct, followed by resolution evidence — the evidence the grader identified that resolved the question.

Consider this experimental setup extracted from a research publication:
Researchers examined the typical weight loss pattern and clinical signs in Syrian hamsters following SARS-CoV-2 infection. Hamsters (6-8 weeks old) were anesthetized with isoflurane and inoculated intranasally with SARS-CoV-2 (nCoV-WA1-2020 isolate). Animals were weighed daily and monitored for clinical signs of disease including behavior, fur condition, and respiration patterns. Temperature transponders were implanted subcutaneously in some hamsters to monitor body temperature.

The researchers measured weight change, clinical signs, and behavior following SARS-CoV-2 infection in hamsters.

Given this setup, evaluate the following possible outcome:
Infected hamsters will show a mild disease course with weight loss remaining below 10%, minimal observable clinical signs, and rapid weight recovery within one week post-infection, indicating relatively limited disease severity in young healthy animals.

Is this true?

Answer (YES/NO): NO